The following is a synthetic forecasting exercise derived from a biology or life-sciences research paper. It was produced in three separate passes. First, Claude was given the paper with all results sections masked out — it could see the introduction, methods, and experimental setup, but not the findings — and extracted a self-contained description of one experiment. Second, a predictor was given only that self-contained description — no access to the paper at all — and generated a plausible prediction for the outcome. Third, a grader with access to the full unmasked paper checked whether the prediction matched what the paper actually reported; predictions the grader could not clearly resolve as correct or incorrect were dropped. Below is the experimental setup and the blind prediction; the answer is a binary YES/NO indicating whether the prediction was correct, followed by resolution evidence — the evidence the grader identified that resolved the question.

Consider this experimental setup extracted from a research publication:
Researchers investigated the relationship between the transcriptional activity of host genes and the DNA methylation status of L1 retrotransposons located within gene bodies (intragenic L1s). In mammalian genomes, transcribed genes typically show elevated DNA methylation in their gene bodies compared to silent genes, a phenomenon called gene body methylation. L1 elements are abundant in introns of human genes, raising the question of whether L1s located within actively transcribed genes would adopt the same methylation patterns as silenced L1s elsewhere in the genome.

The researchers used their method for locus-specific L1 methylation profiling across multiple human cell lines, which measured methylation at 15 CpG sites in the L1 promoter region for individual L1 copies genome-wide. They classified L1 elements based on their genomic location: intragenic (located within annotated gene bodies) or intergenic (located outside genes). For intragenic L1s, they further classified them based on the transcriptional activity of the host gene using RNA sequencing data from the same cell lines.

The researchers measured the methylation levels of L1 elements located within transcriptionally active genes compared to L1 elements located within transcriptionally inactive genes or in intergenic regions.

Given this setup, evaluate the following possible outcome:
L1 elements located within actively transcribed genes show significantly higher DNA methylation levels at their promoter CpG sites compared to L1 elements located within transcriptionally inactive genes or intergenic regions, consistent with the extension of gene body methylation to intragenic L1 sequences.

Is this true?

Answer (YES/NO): YES